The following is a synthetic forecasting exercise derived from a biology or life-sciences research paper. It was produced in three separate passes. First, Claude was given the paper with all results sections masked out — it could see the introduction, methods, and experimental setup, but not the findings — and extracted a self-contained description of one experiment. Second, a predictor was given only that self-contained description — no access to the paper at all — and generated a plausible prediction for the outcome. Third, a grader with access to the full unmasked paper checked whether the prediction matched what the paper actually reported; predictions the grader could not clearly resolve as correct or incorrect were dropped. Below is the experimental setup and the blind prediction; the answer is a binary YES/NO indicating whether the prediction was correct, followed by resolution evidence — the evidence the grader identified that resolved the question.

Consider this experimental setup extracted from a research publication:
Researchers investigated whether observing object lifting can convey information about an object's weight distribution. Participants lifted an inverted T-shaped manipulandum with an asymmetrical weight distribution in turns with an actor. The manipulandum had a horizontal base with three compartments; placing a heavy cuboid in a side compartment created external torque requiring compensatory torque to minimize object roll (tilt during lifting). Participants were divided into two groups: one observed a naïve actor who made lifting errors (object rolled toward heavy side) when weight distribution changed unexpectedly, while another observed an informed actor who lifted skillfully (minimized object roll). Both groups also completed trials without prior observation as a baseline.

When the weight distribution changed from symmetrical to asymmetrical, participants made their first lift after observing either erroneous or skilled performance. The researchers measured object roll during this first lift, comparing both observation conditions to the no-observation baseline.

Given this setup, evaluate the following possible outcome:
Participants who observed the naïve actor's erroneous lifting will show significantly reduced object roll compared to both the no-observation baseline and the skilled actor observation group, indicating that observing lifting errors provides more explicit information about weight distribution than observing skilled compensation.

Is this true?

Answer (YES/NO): NO